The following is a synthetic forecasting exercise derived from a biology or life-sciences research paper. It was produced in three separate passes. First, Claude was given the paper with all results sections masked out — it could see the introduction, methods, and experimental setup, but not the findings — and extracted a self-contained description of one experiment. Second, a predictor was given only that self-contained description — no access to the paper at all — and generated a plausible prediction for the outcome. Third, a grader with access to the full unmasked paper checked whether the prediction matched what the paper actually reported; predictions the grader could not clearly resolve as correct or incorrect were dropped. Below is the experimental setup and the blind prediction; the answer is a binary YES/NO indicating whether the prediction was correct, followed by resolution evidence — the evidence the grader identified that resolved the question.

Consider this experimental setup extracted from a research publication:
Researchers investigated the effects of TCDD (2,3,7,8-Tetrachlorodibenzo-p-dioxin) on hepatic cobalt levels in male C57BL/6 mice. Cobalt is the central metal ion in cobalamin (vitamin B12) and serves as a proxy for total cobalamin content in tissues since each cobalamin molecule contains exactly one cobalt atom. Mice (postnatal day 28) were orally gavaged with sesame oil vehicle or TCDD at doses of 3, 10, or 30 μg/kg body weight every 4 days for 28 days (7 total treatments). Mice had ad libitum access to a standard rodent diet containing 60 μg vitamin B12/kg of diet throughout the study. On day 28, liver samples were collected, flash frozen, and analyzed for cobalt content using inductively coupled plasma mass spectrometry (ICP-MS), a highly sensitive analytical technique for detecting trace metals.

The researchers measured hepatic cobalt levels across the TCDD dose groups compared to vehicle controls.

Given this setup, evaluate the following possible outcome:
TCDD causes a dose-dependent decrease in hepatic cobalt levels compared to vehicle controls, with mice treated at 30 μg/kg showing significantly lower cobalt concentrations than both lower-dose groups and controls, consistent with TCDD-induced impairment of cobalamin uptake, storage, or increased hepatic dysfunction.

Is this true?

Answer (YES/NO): YES